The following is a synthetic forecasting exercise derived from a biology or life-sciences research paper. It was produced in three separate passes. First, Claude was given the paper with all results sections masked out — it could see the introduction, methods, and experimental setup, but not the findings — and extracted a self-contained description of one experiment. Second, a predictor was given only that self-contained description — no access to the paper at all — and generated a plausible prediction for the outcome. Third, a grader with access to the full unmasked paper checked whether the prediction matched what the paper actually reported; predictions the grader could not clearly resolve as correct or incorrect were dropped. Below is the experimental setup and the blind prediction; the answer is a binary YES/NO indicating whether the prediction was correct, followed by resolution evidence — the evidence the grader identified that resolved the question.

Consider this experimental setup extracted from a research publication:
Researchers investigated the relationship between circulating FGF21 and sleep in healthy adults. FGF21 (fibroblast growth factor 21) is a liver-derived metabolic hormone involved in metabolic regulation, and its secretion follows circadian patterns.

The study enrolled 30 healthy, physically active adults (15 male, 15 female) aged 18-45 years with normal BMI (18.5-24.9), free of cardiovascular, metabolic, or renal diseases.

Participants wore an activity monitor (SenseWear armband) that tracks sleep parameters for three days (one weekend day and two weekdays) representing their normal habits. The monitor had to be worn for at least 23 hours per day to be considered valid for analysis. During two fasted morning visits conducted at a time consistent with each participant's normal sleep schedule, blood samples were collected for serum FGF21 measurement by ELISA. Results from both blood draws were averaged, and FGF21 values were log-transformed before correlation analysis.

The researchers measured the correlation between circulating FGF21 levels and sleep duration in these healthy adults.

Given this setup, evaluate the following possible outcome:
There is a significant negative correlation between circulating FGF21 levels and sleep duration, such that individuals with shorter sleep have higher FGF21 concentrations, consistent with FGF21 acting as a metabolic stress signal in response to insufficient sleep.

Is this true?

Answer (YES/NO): NO